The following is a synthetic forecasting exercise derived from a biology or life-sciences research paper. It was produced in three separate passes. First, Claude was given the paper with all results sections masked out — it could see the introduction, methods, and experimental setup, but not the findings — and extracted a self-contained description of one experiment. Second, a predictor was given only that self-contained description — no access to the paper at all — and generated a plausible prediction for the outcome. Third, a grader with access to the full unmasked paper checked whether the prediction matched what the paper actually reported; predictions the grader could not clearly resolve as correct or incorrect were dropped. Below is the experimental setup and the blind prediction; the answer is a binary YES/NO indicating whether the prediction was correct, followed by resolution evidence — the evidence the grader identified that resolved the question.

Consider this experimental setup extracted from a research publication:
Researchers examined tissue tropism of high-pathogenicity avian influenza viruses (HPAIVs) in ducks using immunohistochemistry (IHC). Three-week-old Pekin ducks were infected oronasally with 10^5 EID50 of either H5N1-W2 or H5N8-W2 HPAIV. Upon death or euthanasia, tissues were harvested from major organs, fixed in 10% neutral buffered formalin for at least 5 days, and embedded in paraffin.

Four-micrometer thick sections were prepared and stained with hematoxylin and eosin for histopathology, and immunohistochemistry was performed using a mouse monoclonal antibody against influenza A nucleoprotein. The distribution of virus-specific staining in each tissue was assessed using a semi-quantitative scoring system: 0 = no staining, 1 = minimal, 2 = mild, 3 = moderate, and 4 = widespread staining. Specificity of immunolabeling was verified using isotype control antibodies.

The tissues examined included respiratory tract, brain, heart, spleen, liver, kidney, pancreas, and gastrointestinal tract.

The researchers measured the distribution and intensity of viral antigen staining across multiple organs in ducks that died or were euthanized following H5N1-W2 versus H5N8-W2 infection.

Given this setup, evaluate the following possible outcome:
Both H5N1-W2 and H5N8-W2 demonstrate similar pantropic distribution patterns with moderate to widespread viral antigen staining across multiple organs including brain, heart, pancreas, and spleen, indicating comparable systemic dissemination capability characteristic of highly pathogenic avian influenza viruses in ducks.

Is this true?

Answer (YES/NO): NO